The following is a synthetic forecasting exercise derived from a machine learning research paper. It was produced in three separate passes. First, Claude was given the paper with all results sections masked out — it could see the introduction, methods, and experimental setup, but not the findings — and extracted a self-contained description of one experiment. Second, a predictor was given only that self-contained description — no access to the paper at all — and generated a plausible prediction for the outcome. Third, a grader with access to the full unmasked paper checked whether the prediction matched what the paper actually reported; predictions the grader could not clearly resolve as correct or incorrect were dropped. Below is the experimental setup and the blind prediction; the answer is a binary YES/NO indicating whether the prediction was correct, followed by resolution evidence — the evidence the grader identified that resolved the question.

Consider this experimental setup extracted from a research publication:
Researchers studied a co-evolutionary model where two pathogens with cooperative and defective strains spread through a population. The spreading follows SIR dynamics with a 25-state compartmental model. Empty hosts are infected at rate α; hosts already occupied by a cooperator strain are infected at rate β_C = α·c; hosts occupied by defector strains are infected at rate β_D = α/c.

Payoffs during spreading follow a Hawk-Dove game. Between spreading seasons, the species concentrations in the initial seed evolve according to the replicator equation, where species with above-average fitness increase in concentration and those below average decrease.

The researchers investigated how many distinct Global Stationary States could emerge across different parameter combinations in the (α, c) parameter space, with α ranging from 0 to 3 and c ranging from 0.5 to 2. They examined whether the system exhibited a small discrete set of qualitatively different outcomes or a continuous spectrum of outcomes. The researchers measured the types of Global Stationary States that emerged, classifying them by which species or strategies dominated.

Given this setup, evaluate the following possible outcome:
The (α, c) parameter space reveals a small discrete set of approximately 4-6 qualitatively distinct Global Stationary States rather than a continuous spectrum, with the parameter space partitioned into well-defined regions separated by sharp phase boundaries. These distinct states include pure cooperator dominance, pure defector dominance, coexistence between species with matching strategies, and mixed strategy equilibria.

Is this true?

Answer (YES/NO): NO